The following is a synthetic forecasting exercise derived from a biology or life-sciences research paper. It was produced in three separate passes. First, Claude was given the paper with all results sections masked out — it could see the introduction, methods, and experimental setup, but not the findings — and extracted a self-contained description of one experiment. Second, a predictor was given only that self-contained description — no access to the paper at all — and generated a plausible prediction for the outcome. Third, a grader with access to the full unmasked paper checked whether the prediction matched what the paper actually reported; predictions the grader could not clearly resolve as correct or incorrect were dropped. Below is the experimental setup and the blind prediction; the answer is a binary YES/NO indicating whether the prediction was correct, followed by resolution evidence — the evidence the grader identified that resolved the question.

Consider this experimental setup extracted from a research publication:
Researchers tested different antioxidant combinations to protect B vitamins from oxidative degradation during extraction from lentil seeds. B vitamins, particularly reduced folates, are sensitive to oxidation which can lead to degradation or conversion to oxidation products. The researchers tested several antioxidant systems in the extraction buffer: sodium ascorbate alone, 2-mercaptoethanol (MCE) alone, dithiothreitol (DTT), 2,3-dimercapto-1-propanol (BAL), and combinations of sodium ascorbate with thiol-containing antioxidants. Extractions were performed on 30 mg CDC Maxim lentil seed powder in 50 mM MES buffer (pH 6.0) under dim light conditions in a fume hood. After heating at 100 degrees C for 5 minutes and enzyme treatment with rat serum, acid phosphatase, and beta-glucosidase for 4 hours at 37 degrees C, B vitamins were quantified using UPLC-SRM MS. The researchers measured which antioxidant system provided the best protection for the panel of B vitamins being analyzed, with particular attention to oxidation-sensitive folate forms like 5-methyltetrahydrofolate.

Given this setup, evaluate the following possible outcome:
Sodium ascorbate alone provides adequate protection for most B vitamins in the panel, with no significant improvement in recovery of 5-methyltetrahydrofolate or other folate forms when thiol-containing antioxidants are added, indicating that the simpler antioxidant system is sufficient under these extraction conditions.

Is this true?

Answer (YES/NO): NO